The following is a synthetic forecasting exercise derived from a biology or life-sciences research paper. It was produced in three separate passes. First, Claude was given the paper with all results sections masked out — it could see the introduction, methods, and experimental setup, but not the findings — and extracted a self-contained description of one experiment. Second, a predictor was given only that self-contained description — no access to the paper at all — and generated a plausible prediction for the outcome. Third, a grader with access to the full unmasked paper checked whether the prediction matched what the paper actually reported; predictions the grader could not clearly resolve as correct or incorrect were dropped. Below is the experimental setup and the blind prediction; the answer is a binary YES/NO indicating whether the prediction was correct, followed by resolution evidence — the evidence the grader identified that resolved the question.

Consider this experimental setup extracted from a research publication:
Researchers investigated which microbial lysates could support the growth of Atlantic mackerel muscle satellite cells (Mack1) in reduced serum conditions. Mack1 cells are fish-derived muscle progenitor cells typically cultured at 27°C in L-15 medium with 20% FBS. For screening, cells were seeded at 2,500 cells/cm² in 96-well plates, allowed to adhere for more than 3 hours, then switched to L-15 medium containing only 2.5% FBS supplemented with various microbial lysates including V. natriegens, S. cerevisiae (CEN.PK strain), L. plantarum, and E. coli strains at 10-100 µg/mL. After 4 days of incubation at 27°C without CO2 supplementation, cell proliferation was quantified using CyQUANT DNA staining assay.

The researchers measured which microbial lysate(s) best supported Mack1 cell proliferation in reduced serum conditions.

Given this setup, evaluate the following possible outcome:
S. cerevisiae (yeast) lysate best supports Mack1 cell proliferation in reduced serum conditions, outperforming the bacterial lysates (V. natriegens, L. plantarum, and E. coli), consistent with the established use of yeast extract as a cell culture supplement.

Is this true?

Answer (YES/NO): NO